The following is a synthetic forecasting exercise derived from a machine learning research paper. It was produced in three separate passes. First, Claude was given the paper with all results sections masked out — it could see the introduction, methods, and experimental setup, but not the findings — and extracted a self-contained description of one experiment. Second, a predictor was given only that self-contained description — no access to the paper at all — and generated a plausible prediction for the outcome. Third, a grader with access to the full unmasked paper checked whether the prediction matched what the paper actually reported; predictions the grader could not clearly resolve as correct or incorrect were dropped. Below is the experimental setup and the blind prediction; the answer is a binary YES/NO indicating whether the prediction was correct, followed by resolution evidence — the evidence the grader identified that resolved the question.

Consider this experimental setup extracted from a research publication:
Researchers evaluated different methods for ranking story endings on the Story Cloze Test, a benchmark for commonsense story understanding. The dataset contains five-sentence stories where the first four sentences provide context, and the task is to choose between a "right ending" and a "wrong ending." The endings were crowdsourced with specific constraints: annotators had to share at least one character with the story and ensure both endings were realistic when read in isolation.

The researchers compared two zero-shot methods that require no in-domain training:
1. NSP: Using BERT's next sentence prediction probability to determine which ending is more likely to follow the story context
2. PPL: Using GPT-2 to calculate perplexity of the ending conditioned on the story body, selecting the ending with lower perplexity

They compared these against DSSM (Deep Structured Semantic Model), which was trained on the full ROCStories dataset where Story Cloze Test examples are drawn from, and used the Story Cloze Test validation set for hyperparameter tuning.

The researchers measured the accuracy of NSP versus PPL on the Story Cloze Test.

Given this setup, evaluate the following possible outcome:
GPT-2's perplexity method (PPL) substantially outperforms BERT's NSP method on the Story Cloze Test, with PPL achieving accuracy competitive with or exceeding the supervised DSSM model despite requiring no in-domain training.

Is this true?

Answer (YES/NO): NO